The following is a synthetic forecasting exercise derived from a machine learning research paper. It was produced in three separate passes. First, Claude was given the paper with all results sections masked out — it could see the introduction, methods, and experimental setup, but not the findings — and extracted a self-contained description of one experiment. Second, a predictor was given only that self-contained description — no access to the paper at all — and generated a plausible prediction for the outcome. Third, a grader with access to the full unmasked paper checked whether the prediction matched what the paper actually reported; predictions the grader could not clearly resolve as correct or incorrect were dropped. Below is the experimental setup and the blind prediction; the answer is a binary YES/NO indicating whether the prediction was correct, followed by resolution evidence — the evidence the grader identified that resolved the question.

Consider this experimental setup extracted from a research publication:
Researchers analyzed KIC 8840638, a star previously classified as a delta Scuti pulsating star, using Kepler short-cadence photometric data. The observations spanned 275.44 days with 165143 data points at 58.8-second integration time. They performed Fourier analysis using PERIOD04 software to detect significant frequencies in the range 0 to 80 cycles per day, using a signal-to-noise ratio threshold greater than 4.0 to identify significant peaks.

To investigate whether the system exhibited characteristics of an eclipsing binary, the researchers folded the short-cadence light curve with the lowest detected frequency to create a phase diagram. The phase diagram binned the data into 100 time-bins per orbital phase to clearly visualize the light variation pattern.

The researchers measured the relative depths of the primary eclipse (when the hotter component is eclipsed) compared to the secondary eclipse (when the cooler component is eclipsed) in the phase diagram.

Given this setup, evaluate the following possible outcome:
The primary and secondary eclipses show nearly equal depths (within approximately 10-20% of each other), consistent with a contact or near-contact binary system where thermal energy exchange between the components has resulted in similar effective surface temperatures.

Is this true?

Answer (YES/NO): NO